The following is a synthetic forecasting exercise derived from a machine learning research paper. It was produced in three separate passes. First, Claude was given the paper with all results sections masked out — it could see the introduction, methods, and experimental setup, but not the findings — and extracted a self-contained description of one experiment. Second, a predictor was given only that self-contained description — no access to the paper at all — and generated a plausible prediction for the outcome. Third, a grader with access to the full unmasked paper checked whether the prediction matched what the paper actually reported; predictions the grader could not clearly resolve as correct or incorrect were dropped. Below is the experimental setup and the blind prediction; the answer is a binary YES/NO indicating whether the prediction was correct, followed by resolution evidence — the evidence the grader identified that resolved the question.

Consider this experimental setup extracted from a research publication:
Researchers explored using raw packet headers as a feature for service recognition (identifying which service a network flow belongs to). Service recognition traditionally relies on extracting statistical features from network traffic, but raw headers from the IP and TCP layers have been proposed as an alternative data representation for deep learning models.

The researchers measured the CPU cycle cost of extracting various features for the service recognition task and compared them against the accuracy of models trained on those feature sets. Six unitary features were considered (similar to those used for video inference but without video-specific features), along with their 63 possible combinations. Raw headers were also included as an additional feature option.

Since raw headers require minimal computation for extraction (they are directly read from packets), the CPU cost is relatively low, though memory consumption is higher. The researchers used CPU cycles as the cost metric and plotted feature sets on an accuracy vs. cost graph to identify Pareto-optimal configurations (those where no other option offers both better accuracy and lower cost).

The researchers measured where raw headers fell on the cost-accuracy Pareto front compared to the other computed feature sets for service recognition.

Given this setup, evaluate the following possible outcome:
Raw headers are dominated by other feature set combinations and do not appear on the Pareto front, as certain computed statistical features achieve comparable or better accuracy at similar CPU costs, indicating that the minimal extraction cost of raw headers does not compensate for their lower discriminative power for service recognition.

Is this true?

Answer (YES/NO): NO